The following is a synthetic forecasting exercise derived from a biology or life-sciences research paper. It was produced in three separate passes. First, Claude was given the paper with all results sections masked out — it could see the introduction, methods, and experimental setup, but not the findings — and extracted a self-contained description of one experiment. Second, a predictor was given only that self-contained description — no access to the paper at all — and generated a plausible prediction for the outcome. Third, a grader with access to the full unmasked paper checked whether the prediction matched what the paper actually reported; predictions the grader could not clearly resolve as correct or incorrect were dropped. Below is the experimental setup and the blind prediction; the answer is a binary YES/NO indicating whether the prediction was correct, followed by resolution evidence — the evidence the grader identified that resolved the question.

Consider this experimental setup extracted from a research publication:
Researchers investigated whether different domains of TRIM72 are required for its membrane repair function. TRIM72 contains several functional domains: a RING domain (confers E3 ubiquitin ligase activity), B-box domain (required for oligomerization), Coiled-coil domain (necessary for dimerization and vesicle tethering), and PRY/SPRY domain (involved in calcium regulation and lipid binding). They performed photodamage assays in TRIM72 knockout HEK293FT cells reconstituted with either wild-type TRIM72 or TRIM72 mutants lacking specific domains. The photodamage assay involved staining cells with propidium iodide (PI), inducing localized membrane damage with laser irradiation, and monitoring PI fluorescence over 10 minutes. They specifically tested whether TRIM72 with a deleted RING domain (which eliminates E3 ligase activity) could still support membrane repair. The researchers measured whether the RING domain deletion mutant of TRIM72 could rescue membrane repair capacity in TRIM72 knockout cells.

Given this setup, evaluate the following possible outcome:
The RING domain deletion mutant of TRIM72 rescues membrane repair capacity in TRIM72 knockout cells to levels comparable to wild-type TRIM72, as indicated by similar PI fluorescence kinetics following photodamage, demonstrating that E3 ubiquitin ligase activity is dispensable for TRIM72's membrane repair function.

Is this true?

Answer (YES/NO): YES